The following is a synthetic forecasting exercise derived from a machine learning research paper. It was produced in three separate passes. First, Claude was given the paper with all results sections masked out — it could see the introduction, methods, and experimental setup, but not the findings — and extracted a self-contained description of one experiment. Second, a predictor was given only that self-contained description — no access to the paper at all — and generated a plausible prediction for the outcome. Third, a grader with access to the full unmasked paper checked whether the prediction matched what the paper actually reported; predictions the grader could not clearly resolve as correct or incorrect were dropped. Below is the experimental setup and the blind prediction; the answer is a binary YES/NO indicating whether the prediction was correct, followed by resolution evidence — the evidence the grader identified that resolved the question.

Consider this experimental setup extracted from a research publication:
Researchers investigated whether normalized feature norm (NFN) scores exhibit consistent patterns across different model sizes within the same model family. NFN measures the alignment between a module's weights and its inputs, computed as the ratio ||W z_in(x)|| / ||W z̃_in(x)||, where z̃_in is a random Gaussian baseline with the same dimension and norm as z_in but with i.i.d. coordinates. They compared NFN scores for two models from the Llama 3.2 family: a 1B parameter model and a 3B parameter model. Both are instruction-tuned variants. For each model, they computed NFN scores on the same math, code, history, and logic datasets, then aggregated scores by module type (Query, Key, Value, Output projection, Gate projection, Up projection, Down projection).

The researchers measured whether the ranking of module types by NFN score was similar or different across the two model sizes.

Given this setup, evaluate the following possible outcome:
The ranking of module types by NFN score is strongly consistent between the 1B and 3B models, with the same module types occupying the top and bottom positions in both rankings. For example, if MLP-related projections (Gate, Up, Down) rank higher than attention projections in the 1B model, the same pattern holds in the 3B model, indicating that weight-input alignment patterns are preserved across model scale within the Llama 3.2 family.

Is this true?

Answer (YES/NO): YES